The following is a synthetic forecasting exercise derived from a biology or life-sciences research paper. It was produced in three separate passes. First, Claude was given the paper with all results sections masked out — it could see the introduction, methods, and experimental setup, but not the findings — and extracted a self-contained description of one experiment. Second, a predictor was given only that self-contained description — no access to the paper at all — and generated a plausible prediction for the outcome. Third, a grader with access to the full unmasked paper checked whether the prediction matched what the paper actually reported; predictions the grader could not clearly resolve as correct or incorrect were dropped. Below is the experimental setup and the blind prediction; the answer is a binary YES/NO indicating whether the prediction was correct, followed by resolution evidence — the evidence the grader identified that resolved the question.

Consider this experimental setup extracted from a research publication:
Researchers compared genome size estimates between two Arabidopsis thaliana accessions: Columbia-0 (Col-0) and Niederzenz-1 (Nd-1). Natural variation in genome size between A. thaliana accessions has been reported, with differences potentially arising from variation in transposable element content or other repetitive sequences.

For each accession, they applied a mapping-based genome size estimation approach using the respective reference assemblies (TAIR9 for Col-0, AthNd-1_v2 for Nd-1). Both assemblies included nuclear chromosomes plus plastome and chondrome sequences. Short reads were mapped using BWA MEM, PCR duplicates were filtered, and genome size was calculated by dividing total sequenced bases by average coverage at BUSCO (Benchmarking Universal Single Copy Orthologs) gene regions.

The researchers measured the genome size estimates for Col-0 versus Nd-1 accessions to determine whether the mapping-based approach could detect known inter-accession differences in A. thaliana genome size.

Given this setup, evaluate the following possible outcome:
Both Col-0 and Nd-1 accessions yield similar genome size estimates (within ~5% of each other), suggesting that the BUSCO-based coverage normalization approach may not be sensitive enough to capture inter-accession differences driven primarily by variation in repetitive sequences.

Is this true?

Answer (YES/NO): NO